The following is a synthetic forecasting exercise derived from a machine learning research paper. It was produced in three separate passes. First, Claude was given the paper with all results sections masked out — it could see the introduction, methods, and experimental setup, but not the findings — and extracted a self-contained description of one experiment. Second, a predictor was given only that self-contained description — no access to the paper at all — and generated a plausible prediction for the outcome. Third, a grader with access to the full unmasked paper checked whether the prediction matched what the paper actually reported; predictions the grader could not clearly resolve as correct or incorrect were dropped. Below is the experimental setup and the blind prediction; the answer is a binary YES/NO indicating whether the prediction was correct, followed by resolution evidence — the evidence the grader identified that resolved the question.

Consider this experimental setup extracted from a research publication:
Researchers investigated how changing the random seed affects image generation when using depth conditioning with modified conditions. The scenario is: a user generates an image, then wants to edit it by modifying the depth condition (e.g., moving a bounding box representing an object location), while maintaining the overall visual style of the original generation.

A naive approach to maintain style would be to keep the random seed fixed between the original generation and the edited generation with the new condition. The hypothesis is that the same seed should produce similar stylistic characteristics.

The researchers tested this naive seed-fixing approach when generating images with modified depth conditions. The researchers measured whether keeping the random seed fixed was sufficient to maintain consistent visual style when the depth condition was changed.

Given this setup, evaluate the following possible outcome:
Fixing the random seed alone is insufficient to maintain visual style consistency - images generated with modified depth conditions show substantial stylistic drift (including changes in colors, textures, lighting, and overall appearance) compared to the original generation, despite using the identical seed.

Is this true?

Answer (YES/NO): YES